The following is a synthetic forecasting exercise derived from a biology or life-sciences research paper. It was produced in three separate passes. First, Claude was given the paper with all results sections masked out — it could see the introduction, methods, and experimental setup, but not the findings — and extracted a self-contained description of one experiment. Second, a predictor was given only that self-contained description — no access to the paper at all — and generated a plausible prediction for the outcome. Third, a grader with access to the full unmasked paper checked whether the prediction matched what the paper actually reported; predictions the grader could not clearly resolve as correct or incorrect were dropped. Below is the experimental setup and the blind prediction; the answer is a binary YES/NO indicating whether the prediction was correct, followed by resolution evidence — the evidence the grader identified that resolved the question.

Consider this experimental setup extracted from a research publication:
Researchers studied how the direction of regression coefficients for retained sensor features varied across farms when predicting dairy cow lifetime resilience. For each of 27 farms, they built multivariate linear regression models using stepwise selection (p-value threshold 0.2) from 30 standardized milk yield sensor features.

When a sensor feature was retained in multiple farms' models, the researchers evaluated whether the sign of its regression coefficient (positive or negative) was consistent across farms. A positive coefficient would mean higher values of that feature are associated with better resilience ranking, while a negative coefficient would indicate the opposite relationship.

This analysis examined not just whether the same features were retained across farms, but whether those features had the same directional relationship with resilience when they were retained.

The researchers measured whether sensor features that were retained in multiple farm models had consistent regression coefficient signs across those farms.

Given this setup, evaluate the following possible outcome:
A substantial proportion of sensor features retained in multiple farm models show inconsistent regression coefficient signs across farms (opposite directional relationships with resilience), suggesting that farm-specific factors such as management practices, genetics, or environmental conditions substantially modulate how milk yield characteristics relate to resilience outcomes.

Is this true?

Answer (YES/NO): YES